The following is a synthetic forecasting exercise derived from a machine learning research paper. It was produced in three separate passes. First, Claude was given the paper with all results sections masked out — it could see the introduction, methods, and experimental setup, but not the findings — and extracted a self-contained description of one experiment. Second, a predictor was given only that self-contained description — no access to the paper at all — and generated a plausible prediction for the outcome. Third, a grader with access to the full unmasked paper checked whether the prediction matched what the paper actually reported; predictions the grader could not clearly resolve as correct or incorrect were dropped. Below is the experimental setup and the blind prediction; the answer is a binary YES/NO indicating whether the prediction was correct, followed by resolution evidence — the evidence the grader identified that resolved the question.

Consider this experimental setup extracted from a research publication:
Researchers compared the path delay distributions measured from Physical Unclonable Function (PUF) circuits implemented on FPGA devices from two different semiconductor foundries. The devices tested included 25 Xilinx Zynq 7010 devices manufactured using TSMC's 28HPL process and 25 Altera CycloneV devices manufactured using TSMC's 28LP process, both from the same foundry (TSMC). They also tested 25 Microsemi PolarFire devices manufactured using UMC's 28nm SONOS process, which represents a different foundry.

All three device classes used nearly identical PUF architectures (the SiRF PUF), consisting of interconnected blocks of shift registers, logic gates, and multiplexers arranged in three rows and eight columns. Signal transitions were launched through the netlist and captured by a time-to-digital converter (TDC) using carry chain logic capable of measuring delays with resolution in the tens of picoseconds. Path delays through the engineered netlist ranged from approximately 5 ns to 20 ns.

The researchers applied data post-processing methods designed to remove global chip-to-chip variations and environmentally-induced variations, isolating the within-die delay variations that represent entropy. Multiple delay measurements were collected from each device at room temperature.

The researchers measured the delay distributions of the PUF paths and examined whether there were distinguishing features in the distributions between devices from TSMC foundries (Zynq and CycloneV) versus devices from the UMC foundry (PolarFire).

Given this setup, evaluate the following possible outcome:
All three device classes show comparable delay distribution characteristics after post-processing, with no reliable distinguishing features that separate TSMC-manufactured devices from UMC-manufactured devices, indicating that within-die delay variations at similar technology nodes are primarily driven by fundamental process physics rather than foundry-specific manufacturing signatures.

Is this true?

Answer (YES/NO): NO